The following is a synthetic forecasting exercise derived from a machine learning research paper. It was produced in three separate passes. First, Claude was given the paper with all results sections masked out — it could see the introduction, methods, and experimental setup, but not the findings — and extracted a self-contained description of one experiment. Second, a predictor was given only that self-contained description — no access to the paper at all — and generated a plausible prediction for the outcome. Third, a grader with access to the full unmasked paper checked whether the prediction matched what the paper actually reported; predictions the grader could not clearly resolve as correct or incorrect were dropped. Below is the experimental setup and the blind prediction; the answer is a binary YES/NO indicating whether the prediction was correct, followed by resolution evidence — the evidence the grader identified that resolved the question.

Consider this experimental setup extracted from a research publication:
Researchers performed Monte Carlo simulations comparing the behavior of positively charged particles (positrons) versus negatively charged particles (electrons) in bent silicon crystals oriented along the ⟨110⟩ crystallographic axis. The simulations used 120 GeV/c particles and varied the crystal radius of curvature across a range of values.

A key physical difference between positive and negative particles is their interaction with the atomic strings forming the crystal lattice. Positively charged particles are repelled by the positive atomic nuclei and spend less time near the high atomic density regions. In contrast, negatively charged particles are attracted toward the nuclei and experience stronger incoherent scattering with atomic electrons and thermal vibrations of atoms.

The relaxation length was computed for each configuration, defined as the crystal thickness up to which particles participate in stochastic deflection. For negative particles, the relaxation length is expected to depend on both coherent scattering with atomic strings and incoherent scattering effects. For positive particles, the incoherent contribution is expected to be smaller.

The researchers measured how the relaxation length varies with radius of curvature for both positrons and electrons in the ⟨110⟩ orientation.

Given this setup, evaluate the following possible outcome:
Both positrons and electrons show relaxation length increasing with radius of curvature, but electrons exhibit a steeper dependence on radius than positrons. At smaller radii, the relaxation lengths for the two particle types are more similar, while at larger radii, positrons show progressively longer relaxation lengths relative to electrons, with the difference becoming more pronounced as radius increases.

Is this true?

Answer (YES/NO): NO